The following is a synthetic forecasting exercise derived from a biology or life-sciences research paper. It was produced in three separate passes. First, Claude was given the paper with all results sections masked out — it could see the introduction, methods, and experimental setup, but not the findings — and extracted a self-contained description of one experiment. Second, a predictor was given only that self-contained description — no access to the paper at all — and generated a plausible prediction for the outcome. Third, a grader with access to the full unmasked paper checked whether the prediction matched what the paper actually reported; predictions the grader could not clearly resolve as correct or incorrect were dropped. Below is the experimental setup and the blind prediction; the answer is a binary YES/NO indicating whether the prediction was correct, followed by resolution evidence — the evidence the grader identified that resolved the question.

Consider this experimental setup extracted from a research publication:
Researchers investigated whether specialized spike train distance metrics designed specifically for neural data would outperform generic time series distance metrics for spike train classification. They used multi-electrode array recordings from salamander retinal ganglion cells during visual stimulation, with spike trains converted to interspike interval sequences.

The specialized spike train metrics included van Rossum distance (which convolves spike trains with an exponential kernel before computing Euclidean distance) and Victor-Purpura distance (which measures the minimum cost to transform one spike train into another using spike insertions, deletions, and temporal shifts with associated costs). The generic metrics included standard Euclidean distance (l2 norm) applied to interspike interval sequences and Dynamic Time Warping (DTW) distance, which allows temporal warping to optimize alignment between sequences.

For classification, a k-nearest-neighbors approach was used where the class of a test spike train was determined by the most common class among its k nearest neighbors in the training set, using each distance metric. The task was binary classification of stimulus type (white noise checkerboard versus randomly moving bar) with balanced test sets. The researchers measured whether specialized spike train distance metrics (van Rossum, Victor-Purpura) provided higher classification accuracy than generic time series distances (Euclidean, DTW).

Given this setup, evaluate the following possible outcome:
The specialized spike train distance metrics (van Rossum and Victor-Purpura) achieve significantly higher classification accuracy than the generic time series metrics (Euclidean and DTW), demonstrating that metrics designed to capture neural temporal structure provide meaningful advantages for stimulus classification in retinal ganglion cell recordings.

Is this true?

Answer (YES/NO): NO